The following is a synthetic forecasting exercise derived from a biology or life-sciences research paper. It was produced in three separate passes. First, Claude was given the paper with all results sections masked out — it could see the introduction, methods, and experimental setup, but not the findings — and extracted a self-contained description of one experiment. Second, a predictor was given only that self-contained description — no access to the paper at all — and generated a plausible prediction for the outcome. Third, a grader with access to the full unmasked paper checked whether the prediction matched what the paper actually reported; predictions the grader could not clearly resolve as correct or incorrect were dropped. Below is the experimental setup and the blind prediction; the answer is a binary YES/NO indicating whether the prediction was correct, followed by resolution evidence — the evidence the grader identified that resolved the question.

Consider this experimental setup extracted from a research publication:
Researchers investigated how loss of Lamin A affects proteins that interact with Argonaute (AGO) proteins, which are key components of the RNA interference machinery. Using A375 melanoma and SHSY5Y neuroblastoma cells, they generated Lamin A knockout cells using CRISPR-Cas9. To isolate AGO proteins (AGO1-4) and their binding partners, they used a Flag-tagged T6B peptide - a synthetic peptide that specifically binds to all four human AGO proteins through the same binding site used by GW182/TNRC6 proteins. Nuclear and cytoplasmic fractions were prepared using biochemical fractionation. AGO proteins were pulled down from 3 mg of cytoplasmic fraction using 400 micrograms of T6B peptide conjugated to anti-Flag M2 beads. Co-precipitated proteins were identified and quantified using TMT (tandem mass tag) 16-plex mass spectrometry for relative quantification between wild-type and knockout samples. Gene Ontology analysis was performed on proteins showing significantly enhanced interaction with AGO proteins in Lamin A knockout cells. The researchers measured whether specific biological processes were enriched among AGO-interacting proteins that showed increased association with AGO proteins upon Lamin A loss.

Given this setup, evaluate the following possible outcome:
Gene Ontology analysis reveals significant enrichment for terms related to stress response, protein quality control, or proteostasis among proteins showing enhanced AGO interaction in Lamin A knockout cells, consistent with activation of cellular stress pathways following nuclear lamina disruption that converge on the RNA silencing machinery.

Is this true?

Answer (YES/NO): NO